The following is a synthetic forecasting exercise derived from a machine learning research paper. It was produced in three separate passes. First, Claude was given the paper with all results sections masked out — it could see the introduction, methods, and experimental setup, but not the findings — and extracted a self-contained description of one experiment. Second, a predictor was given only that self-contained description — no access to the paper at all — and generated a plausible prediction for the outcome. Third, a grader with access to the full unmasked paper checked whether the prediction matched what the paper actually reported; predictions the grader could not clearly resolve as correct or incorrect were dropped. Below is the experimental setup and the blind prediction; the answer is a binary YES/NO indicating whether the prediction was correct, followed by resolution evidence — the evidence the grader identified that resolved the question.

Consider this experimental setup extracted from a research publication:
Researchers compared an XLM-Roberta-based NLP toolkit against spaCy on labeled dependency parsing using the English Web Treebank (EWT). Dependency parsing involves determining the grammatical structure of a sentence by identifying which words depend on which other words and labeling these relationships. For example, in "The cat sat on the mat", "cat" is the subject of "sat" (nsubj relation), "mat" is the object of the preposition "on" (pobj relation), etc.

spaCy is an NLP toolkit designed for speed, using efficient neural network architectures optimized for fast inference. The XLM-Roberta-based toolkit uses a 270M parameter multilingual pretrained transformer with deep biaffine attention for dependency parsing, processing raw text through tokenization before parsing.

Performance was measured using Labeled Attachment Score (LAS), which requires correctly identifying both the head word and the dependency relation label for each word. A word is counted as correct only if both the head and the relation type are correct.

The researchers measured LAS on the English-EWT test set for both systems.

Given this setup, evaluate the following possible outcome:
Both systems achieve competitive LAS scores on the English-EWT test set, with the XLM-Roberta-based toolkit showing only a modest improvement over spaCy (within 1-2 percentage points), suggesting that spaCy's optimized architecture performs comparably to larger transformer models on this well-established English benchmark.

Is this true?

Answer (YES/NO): NO